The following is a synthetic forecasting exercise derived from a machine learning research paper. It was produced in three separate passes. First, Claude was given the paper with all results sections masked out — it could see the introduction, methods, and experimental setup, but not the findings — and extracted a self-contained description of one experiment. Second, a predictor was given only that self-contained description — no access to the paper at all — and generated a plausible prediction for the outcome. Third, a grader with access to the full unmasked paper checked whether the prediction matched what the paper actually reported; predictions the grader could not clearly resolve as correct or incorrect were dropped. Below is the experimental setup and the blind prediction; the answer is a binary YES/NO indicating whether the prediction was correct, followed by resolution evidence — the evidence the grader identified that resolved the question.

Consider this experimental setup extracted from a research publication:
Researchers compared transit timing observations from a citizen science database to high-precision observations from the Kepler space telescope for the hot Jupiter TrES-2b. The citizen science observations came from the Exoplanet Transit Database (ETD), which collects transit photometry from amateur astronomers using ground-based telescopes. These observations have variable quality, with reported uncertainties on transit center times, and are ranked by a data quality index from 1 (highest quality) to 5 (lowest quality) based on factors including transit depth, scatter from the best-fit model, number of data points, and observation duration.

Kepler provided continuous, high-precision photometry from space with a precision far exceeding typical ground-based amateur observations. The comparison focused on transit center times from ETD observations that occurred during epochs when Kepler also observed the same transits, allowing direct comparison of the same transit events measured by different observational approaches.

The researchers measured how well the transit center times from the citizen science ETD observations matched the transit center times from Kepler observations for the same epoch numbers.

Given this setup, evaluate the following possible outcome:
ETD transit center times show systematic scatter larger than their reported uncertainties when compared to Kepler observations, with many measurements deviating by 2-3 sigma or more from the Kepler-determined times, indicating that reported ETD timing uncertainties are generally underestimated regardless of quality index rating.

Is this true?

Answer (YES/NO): NO